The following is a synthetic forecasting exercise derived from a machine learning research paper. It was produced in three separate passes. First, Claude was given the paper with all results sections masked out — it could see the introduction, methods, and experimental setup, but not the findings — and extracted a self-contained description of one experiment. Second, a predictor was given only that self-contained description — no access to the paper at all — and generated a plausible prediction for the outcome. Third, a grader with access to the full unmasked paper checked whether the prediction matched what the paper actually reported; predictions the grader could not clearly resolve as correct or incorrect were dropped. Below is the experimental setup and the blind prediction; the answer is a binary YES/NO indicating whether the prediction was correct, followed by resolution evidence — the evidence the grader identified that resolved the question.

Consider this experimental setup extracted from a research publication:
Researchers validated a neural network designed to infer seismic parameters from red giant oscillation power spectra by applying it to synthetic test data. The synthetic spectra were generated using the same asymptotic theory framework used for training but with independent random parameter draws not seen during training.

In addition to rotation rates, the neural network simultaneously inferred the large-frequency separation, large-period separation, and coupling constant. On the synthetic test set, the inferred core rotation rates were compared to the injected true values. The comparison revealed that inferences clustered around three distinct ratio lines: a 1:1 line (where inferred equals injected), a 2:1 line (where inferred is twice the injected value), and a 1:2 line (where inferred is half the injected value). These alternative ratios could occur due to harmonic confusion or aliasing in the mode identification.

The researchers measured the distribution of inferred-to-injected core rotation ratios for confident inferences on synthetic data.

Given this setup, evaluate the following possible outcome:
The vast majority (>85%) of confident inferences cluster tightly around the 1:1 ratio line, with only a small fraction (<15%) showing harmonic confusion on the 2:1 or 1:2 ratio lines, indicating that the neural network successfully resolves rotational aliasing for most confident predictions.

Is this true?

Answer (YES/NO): YES